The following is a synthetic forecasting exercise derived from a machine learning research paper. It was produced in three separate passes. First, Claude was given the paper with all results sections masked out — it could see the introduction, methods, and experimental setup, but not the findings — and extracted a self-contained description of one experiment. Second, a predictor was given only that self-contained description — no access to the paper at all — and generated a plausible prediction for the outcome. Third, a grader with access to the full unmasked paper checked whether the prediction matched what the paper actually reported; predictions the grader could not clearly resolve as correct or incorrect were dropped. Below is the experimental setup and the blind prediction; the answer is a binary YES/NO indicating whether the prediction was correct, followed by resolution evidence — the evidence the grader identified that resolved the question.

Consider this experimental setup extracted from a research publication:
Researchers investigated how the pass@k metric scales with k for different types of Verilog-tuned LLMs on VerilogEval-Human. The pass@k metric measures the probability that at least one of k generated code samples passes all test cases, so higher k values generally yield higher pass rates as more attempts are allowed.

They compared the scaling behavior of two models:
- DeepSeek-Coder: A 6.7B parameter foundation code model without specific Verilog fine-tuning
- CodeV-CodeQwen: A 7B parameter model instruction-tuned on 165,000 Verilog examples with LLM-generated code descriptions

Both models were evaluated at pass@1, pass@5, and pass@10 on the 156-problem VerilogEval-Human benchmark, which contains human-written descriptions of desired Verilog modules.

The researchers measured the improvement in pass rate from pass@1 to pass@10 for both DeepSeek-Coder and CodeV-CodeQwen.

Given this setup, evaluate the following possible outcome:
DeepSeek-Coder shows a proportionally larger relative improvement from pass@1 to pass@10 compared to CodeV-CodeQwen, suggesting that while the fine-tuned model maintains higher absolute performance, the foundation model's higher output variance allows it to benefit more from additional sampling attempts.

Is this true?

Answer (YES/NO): NO